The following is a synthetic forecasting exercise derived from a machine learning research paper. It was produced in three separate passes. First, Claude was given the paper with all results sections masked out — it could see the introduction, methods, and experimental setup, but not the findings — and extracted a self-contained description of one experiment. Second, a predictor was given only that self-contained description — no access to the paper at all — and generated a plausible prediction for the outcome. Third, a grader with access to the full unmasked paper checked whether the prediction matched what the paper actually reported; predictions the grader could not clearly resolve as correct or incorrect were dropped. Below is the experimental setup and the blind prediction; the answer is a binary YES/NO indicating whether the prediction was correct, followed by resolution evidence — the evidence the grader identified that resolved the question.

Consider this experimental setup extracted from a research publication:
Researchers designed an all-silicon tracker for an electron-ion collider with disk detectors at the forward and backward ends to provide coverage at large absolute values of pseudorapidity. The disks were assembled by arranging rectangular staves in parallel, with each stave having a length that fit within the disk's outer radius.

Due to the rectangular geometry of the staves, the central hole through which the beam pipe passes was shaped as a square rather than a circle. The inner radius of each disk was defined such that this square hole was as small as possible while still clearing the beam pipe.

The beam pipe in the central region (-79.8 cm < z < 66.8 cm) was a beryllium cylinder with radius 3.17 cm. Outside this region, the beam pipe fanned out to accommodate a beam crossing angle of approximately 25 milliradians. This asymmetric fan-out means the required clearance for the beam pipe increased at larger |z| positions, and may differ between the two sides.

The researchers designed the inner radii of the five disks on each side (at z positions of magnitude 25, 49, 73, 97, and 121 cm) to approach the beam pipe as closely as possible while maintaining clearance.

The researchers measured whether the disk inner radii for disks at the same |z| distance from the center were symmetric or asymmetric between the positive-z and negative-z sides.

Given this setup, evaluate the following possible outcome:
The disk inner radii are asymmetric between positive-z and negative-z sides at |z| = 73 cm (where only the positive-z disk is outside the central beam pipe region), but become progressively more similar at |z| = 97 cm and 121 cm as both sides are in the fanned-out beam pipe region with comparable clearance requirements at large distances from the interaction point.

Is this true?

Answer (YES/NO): NO